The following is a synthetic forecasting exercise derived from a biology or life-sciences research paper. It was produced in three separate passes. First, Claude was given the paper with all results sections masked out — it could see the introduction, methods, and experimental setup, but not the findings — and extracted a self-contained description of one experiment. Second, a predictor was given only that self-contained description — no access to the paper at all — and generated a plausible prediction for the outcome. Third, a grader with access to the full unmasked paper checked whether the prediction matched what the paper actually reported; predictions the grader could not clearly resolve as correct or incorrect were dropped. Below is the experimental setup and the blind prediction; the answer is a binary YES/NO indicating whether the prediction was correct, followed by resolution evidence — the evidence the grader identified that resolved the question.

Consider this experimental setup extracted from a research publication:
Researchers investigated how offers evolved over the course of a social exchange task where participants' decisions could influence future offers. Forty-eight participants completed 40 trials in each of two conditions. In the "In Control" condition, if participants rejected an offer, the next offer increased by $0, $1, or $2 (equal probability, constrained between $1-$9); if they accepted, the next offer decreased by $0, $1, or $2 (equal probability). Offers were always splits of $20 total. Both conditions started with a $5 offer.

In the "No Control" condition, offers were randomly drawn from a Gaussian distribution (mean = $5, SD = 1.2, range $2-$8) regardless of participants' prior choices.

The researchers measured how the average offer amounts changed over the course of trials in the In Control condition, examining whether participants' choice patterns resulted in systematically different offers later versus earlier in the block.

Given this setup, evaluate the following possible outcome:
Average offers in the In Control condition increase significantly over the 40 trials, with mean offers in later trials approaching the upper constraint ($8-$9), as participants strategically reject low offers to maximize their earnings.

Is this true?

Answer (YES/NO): NO